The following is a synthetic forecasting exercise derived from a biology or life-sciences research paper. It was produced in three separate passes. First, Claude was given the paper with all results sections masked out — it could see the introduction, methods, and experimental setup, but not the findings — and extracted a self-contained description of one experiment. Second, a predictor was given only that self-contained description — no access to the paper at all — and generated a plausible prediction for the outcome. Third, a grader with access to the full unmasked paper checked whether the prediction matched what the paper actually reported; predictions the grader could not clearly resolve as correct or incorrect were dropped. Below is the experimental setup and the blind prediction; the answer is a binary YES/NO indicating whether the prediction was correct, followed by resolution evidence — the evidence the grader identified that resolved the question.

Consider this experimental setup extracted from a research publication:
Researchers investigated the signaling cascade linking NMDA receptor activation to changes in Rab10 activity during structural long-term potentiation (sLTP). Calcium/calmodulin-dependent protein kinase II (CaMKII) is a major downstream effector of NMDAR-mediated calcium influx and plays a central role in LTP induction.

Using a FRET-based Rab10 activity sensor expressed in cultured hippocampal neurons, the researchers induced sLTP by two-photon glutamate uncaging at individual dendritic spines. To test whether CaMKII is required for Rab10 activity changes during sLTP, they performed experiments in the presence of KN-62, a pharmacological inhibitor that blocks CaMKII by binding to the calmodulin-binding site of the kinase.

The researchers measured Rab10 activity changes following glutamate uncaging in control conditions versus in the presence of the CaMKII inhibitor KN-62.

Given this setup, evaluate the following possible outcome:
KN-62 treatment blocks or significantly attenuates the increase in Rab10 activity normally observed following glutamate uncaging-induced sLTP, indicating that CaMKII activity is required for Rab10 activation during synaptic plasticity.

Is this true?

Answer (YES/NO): NO